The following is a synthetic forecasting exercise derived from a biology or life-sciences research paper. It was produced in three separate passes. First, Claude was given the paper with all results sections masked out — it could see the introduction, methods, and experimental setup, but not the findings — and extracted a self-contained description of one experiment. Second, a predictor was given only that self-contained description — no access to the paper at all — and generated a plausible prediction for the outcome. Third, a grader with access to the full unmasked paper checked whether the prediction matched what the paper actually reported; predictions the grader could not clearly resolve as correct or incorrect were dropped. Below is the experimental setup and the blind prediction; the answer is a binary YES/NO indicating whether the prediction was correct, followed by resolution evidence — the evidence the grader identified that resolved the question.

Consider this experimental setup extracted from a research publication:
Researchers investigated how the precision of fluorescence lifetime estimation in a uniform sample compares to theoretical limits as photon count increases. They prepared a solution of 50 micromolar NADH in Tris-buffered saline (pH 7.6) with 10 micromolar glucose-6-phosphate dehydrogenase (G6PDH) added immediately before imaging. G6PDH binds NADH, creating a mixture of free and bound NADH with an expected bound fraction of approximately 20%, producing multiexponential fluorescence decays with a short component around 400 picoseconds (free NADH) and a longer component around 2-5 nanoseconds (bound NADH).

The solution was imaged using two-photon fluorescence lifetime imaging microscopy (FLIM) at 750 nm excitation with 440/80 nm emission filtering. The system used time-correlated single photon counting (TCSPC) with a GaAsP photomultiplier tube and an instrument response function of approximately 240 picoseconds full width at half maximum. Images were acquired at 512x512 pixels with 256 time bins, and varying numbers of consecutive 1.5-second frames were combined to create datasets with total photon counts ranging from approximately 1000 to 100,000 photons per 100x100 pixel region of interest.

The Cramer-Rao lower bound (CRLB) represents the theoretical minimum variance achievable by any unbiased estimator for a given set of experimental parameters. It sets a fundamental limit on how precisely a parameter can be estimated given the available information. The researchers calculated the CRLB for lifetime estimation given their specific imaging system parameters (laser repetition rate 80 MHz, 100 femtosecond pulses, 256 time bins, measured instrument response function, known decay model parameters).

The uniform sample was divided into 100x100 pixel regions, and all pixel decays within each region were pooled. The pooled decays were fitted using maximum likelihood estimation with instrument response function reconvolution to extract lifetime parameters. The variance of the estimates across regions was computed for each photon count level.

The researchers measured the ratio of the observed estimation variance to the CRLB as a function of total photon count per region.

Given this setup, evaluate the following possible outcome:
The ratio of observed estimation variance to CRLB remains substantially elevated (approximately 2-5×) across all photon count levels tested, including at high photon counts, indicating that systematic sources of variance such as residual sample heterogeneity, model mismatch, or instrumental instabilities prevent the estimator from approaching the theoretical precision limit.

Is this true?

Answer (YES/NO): NO